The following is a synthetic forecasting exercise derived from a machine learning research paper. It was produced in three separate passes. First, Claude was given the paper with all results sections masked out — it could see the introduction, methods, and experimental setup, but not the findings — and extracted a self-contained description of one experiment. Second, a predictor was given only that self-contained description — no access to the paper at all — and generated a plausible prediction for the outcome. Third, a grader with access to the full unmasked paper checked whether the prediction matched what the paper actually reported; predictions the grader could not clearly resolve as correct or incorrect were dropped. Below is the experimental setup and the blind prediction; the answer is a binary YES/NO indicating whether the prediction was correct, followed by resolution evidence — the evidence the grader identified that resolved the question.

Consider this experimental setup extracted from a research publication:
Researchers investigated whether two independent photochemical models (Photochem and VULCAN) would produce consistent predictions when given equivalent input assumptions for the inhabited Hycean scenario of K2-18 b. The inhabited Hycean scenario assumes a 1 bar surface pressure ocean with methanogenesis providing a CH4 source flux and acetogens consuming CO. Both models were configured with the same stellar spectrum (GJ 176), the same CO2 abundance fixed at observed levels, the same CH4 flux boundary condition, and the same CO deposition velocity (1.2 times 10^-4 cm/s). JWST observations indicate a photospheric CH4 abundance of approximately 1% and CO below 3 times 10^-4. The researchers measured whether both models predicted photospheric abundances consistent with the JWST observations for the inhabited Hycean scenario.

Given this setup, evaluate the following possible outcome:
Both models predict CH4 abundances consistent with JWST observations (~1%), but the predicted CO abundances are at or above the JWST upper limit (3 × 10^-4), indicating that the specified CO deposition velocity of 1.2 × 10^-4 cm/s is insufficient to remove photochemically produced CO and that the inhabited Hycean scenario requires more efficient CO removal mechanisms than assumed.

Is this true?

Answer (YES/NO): NO